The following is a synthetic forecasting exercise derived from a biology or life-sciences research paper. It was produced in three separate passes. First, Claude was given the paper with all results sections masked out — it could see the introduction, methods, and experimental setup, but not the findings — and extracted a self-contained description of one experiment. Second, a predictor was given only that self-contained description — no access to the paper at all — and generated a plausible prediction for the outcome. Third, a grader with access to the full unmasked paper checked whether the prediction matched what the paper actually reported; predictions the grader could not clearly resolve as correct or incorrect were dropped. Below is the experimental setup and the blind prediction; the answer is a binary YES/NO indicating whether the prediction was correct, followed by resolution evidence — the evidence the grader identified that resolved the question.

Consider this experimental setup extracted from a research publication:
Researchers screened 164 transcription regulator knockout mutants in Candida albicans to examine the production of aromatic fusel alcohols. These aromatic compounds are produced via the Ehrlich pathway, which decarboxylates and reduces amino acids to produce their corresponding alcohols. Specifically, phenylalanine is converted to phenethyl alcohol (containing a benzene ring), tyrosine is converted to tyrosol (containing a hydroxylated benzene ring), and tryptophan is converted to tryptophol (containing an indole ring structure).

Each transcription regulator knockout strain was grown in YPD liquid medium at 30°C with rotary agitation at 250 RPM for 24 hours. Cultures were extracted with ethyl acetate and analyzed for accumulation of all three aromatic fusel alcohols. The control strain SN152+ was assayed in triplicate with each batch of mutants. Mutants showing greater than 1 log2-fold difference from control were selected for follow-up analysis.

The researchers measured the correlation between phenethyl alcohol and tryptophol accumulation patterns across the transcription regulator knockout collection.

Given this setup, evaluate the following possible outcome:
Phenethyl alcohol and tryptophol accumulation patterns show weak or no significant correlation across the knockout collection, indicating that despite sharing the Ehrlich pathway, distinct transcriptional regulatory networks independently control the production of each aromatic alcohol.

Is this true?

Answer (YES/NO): NO